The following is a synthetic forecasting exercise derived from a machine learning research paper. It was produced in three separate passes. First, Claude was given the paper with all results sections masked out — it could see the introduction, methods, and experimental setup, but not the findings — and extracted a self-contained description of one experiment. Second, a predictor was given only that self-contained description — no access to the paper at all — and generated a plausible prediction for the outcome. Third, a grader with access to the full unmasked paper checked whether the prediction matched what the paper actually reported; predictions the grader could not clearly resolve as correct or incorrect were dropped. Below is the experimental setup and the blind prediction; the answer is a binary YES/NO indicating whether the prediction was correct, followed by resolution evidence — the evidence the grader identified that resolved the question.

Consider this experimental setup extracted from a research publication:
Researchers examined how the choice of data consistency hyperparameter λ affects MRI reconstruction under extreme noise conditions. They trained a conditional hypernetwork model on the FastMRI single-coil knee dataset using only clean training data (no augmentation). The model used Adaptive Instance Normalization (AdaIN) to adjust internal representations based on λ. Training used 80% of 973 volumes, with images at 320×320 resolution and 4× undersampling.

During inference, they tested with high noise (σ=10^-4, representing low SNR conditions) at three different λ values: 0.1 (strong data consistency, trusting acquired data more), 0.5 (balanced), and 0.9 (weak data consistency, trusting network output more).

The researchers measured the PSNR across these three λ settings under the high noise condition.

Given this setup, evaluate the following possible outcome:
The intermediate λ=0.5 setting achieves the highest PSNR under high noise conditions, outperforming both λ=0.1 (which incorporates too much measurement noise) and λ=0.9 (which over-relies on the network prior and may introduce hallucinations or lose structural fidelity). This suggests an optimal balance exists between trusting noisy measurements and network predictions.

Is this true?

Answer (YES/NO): NO